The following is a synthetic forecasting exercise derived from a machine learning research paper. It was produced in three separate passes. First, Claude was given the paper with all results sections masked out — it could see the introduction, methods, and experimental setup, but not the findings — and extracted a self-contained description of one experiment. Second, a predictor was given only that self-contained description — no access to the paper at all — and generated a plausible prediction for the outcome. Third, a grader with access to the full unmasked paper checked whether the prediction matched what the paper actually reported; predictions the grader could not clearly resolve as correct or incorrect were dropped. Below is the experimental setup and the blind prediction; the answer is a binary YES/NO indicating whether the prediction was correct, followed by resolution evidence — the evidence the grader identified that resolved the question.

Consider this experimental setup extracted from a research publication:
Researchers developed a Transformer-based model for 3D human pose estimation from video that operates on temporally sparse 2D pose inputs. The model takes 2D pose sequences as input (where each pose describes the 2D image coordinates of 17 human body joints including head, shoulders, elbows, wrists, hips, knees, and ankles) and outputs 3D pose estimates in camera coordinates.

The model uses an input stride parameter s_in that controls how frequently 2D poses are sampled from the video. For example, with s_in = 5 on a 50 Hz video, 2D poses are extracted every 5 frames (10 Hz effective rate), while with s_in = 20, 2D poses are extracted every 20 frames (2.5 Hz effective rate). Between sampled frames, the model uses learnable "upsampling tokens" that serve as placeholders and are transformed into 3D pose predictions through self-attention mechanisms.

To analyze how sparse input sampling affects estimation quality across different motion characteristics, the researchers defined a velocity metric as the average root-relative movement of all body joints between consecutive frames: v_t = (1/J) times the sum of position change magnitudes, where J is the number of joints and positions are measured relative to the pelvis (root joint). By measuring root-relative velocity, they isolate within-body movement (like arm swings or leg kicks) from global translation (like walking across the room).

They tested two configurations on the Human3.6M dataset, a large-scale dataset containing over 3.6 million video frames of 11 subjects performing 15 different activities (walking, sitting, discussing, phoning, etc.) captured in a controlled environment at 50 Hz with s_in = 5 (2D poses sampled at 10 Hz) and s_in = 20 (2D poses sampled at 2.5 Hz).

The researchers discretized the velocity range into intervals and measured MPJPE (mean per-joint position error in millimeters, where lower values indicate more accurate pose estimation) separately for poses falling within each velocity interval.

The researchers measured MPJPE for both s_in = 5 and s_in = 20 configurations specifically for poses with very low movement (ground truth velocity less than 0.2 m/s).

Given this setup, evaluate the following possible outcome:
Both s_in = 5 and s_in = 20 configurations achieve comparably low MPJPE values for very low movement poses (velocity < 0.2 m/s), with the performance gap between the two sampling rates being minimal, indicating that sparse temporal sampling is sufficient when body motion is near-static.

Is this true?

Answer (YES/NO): YES